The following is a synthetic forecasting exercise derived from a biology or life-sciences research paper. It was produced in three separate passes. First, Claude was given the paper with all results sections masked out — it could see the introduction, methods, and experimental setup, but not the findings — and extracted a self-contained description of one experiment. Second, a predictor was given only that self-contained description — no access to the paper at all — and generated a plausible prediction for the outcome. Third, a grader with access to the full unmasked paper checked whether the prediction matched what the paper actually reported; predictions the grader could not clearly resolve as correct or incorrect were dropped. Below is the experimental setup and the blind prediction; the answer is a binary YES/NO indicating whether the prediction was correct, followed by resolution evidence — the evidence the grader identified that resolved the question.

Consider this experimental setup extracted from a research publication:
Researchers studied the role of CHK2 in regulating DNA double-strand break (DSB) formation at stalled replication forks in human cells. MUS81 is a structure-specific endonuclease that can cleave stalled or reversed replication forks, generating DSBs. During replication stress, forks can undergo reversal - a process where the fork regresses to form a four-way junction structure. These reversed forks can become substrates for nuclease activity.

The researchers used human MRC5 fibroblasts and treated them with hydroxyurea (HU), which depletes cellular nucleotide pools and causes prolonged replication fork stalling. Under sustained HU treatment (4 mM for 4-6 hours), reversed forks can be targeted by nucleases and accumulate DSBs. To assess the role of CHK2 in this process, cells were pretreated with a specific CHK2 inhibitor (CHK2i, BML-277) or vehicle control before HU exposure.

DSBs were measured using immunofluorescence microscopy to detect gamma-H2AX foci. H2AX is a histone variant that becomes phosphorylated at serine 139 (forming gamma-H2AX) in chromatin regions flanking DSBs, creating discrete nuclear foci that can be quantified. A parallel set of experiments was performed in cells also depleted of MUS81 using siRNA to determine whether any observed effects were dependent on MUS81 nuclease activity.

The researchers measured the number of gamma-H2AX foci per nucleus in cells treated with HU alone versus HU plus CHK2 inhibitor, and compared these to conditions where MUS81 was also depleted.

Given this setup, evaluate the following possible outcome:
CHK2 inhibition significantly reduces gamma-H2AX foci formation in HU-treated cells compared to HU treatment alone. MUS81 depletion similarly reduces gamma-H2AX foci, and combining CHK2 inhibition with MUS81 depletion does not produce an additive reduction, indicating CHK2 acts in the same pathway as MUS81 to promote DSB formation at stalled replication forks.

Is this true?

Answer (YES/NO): YES